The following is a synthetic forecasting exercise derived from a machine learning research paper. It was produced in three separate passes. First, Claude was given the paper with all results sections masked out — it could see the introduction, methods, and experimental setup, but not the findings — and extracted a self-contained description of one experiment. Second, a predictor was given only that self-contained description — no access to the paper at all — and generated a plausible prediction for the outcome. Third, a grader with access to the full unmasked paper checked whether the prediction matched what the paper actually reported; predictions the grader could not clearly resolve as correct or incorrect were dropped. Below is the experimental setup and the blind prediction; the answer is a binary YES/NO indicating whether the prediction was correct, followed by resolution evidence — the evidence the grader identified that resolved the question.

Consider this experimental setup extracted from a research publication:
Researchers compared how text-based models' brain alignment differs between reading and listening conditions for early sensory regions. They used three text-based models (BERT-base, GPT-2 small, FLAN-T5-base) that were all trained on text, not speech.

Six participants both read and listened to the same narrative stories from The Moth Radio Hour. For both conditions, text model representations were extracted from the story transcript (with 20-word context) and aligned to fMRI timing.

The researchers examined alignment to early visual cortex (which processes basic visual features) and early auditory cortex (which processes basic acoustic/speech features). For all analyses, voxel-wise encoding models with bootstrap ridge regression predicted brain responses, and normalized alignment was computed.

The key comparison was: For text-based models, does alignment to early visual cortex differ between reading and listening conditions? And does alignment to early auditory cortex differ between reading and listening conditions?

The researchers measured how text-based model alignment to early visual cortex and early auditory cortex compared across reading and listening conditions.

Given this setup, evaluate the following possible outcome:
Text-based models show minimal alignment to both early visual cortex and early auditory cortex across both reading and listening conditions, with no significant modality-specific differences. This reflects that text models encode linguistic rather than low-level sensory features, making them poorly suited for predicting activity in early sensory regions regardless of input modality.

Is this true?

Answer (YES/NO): NO